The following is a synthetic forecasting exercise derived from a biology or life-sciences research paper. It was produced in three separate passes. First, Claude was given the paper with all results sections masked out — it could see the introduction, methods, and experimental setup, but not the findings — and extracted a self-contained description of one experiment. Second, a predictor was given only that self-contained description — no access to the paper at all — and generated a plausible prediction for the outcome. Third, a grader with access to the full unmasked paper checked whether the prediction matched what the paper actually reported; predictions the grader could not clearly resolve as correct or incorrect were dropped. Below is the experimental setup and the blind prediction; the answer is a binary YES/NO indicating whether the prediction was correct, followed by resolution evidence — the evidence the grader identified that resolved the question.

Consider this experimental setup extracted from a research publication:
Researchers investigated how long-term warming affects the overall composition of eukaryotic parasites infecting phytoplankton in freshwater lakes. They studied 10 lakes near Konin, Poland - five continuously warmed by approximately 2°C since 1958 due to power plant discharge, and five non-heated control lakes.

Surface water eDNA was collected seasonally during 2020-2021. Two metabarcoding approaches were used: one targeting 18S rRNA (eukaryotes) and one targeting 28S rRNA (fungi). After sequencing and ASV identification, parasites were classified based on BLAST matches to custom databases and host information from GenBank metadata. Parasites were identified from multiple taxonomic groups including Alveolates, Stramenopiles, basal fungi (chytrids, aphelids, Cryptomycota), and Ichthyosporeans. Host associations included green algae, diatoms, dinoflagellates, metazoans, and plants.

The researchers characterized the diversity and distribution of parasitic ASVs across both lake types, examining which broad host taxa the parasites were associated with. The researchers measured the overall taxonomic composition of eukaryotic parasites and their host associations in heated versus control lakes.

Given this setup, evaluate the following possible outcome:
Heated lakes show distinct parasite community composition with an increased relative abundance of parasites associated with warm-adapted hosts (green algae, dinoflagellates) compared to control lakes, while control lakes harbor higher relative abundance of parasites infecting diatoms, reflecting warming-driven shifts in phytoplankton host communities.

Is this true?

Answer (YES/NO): NO